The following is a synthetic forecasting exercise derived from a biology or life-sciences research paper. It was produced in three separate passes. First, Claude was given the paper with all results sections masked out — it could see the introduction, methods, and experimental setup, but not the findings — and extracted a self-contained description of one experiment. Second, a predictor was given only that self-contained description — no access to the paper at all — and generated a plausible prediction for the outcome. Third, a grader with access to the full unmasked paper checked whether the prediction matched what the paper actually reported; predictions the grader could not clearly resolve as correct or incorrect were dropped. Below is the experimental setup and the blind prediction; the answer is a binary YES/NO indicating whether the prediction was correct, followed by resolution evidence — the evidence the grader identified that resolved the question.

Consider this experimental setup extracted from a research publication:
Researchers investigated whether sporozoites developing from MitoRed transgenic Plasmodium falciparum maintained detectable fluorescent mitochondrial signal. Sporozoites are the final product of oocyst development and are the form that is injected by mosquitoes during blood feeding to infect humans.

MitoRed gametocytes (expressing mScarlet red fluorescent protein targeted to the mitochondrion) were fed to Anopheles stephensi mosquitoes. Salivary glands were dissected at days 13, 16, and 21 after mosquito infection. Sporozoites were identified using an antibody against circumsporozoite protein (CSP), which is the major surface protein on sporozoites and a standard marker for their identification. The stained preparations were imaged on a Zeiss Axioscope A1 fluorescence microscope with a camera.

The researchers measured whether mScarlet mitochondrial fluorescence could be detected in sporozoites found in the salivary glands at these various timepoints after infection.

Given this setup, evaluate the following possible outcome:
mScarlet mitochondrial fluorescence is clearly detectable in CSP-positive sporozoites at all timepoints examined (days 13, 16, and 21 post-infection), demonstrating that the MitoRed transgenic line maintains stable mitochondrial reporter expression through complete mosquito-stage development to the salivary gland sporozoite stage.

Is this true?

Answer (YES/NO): NO